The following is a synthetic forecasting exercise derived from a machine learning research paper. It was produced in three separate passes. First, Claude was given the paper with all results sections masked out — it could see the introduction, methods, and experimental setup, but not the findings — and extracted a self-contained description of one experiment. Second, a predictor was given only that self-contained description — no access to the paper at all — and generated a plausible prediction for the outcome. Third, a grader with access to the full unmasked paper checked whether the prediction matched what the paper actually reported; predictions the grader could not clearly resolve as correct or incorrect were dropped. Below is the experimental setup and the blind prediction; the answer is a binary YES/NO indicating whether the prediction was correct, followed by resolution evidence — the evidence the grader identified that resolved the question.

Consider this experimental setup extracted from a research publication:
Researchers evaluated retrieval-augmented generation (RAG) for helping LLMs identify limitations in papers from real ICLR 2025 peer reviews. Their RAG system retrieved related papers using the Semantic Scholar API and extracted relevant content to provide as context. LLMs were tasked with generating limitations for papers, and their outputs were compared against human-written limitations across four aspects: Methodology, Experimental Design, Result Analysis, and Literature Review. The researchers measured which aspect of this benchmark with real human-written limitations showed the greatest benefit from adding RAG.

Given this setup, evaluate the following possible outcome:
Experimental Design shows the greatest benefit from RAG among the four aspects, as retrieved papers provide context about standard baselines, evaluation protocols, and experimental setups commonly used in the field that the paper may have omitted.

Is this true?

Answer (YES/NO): NO